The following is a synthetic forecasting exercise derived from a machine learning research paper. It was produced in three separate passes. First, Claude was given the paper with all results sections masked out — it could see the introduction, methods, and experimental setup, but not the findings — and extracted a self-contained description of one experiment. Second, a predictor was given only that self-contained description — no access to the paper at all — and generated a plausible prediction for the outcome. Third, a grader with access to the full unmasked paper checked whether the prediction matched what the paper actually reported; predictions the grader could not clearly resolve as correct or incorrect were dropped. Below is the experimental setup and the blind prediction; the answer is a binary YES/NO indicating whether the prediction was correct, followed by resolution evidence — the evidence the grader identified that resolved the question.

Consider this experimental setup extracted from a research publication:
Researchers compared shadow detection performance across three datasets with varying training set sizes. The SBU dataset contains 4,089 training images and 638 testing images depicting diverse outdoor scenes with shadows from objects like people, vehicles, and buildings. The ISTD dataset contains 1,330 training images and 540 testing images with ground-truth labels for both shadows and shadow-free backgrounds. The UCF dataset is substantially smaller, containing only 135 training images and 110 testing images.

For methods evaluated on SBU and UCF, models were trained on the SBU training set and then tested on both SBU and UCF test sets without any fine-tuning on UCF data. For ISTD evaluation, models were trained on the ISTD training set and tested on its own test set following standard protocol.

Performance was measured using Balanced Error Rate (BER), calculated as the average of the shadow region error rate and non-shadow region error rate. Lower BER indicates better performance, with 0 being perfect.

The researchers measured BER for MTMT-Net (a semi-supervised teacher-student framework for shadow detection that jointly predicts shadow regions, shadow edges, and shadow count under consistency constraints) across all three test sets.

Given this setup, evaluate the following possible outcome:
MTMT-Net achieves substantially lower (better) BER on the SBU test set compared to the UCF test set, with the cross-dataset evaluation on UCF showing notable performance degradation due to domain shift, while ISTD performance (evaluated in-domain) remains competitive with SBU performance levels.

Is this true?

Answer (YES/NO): NO